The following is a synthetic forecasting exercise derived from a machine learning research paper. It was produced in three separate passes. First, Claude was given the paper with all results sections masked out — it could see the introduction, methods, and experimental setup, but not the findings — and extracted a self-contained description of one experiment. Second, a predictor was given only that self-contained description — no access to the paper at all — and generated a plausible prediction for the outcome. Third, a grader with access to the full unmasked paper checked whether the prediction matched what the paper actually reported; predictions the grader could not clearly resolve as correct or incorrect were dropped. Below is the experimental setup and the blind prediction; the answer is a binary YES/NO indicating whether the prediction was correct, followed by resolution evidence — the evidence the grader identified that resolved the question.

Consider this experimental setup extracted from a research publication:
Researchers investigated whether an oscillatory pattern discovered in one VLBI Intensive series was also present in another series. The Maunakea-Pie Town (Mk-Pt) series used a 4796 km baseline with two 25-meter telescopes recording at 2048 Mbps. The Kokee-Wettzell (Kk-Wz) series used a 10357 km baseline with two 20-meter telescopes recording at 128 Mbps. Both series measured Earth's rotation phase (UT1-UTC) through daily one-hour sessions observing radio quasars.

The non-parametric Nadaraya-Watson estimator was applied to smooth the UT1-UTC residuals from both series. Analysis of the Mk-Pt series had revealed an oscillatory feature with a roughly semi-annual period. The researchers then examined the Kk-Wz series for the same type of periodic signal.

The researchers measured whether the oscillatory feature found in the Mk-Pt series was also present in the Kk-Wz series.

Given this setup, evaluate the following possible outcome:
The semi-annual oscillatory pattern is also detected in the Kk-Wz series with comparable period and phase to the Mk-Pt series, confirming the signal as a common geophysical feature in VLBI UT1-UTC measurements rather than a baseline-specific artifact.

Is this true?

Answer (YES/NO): NO